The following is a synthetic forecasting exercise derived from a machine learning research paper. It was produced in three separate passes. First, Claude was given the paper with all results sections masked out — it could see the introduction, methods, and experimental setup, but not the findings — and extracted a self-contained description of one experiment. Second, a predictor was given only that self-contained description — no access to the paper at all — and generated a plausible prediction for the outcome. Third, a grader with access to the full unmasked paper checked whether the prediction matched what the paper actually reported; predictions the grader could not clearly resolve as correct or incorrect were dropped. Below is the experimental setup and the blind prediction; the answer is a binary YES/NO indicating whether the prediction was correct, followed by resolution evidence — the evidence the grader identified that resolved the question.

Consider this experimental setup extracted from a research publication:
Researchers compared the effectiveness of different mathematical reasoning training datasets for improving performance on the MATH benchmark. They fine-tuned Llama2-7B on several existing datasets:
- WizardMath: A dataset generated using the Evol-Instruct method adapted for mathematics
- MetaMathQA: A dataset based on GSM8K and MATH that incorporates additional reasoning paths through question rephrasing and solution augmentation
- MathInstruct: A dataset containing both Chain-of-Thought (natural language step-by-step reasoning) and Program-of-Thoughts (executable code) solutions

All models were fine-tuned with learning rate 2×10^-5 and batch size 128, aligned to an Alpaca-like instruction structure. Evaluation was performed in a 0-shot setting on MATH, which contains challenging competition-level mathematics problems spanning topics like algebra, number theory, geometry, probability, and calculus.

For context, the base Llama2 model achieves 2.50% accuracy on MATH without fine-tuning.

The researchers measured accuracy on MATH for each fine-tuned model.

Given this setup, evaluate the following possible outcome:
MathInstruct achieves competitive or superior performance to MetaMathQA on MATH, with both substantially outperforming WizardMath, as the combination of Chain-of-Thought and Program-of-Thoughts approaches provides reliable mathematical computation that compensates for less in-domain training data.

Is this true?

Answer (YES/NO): YES